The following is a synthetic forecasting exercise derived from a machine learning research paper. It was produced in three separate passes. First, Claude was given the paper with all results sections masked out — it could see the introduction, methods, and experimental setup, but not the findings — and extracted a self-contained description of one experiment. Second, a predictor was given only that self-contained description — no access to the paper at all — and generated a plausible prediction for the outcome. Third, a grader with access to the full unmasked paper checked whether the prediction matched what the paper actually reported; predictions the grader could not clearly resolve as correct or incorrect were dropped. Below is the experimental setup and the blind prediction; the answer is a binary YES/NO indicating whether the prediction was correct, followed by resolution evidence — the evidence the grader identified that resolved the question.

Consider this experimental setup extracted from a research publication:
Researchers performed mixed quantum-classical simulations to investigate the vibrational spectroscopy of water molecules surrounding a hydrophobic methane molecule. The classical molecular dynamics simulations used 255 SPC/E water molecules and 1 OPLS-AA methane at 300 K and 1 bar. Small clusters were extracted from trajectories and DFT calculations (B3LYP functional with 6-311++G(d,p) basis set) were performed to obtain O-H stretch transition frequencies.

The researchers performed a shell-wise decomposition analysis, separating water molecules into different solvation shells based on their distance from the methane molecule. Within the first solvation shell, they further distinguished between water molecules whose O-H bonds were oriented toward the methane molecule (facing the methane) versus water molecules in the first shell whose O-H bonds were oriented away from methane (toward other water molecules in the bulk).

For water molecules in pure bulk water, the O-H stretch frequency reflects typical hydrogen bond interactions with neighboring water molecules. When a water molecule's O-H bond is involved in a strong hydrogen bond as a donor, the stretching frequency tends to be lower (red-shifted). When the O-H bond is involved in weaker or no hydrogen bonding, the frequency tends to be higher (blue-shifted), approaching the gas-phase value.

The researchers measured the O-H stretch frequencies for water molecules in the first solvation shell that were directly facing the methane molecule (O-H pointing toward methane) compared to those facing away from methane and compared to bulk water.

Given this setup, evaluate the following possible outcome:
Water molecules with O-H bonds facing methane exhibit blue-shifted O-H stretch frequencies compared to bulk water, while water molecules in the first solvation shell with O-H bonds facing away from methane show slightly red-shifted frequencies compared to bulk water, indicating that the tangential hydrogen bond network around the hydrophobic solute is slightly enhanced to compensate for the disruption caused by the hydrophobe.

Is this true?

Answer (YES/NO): YES